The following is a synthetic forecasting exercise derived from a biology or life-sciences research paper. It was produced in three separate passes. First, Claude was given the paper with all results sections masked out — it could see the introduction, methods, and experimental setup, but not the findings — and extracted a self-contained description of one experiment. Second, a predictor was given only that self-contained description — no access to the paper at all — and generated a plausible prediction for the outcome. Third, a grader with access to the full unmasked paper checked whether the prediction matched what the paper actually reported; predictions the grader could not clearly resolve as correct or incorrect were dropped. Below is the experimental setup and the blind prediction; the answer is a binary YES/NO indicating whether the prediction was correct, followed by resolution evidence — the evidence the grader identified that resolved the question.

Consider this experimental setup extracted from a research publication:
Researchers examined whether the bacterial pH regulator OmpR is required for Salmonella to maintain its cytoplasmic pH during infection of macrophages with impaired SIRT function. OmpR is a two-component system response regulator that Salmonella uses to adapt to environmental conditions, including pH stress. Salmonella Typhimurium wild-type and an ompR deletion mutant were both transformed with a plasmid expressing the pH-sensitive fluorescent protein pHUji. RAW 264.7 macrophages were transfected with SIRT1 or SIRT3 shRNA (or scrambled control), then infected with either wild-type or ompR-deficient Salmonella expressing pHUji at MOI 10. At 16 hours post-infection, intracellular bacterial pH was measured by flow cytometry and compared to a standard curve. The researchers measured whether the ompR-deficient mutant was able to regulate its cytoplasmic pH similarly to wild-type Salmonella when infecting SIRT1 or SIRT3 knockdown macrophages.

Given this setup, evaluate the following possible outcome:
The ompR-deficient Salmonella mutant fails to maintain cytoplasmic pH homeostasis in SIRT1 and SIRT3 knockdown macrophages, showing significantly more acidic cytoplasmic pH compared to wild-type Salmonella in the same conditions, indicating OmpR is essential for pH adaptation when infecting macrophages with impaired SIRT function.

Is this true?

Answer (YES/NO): NO